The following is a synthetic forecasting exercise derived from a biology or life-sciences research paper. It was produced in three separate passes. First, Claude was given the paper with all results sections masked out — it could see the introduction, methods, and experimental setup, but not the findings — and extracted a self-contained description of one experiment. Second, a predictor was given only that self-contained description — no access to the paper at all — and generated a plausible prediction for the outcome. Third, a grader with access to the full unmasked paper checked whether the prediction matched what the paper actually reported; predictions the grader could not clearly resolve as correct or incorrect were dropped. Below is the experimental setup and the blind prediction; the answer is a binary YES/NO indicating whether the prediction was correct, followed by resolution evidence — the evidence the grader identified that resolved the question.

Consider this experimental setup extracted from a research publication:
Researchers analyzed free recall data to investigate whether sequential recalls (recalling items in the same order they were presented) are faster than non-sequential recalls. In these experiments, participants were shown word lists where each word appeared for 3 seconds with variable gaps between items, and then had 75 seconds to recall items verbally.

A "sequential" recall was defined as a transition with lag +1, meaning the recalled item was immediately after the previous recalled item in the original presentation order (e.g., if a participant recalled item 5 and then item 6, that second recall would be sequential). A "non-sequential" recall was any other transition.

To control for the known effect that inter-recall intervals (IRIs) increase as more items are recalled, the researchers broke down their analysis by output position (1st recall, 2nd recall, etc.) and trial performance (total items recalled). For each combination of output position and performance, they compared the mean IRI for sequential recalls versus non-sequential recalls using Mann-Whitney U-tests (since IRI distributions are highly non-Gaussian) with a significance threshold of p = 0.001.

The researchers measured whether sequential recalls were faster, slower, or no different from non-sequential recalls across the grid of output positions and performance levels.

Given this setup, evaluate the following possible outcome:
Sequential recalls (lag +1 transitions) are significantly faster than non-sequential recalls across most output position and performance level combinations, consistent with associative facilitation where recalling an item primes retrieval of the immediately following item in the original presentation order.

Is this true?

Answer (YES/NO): YES